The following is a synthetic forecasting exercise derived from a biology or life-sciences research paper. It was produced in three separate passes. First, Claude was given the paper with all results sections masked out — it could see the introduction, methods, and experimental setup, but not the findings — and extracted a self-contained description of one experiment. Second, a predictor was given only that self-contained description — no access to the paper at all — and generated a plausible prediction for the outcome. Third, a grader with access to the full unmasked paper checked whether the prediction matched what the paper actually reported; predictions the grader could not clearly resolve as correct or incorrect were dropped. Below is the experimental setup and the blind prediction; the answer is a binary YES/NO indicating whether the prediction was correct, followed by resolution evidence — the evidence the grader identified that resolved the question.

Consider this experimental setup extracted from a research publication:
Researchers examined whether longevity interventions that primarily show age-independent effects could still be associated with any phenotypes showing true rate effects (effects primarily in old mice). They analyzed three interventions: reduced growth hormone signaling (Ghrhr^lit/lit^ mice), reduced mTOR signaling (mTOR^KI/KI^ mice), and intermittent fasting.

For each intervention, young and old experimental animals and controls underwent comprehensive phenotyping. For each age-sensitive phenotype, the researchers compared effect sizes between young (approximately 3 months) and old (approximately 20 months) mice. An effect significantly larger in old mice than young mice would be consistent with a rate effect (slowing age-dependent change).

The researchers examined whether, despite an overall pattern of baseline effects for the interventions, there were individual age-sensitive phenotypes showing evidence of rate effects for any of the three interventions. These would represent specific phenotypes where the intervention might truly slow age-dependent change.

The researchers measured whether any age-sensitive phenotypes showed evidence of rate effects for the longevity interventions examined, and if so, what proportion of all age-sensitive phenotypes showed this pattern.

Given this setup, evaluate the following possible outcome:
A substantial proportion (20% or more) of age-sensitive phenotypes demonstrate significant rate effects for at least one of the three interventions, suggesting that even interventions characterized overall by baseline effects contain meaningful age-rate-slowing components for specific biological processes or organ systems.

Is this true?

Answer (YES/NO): NO